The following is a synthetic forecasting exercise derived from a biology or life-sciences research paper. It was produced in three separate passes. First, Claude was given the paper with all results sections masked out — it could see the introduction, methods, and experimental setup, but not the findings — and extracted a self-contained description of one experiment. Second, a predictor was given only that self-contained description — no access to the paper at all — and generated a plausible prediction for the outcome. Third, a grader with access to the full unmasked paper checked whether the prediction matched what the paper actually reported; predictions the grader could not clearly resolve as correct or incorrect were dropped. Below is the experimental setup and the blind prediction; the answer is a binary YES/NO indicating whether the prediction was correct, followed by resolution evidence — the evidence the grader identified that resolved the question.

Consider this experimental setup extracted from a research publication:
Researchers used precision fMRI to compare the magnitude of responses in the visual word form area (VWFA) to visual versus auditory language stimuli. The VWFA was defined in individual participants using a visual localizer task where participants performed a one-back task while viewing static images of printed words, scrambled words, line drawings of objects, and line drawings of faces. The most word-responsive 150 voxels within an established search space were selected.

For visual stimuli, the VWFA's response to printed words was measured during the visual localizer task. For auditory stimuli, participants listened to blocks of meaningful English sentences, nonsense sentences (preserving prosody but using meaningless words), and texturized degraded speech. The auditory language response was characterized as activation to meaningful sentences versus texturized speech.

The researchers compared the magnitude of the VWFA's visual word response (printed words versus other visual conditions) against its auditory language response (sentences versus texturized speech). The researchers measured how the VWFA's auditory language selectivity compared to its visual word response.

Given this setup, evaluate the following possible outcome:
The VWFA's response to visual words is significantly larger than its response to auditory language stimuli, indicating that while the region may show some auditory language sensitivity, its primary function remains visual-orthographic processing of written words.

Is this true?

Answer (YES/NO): YES